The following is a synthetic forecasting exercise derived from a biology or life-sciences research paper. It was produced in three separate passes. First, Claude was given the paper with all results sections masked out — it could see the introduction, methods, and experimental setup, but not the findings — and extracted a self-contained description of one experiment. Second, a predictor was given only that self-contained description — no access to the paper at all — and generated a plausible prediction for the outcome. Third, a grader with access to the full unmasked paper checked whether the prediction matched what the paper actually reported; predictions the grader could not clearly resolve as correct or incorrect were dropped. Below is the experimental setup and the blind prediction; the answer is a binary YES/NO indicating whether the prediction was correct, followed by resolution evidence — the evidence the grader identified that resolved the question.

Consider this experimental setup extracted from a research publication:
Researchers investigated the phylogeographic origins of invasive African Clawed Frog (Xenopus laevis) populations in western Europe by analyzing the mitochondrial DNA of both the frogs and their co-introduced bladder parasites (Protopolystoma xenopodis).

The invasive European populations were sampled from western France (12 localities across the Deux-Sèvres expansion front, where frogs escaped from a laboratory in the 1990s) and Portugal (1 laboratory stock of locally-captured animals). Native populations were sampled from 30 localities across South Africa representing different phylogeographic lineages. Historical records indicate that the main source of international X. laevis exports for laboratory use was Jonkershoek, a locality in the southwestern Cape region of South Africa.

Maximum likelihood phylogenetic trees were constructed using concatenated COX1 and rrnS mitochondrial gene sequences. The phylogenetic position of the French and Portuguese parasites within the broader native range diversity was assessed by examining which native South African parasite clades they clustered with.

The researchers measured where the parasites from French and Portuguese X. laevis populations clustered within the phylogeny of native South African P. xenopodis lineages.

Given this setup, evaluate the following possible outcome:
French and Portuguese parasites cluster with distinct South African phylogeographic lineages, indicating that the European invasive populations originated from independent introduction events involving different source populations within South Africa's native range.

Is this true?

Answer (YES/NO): NO